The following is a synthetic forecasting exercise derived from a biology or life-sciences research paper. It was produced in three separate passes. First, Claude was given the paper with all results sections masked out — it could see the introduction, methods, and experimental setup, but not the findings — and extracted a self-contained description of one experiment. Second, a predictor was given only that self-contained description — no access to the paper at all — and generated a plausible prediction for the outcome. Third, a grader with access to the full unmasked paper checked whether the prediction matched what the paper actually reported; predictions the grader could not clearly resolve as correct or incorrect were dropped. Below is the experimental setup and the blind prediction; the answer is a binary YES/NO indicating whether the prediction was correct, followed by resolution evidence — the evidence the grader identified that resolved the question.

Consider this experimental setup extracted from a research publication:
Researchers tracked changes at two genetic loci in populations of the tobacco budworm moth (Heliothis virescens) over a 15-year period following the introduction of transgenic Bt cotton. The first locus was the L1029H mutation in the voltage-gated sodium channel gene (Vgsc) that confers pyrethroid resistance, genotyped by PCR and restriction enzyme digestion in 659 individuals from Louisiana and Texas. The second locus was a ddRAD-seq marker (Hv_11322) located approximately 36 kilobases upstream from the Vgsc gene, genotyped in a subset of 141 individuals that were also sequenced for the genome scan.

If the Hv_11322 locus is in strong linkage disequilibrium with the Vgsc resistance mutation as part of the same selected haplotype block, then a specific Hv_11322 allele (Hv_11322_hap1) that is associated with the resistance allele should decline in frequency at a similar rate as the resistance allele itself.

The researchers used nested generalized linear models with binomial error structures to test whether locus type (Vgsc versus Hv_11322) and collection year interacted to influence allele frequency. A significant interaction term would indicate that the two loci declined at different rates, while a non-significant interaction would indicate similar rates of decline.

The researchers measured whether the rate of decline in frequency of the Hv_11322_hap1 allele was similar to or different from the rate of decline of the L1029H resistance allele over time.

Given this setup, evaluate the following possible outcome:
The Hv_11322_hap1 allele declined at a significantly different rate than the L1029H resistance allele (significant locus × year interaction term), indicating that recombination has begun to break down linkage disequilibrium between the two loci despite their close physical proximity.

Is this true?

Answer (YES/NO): NO